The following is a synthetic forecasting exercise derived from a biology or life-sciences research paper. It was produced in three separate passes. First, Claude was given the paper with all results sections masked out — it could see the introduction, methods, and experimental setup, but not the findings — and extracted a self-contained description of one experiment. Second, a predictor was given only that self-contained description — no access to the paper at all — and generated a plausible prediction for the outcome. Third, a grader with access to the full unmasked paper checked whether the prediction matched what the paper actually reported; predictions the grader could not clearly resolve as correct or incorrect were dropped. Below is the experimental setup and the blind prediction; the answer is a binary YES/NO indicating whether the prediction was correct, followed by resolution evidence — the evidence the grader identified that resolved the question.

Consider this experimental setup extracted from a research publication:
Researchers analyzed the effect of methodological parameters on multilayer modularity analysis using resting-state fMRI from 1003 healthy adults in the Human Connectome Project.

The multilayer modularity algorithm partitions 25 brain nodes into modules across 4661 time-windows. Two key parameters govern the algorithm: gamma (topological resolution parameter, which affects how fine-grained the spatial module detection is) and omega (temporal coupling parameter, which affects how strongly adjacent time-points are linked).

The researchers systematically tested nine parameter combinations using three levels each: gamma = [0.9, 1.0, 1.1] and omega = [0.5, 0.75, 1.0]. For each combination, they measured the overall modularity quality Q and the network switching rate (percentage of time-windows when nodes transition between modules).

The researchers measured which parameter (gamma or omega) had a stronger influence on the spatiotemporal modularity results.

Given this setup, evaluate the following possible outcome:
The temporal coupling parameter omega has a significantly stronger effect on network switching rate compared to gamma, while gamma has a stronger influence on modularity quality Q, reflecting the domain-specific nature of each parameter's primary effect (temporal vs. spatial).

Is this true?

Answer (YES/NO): NO